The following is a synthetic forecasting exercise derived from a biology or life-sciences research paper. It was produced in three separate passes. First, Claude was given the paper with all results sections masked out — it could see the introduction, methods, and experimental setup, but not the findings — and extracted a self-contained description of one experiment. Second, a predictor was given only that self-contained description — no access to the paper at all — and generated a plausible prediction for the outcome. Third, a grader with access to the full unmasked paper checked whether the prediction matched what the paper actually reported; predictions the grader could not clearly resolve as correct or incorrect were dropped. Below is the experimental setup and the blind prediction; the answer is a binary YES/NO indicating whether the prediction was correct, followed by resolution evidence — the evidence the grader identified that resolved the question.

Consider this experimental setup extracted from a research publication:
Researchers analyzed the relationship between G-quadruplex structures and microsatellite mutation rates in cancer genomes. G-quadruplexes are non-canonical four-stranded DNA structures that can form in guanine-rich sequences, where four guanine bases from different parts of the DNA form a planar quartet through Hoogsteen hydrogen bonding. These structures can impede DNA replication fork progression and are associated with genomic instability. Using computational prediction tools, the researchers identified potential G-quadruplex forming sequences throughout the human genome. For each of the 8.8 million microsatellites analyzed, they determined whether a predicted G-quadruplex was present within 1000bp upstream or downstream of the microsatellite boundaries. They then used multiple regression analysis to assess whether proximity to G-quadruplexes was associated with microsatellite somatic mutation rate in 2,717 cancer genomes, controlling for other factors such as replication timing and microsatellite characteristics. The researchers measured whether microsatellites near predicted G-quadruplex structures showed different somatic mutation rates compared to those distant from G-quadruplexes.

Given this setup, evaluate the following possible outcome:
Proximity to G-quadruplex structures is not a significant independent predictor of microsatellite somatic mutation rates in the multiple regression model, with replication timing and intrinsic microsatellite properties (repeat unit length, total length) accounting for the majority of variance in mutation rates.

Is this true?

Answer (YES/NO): NO